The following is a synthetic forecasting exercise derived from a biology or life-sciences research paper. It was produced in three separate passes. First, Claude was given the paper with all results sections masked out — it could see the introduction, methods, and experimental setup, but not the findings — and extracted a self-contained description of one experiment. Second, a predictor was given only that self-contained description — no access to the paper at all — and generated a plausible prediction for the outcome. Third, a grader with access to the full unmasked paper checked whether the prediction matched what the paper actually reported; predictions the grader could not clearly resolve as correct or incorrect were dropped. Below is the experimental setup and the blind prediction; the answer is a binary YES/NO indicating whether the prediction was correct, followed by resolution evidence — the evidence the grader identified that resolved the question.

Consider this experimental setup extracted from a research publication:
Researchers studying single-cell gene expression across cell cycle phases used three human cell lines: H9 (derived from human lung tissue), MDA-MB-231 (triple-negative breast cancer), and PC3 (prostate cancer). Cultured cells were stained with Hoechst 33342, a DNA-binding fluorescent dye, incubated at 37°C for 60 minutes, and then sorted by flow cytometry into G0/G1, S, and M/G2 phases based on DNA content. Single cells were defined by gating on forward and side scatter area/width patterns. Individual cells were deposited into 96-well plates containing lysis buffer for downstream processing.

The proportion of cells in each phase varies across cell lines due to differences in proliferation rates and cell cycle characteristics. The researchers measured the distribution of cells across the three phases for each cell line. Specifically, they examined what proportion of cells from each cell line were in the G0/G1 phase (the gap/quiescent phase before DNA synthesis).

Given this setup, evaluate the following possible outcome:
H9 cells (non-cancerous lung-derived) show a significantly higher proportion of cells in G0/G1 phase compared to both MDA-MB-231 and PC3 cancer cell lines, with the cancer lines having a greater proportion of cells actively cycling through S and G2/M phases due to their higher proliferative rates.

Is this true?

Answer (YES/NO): YES